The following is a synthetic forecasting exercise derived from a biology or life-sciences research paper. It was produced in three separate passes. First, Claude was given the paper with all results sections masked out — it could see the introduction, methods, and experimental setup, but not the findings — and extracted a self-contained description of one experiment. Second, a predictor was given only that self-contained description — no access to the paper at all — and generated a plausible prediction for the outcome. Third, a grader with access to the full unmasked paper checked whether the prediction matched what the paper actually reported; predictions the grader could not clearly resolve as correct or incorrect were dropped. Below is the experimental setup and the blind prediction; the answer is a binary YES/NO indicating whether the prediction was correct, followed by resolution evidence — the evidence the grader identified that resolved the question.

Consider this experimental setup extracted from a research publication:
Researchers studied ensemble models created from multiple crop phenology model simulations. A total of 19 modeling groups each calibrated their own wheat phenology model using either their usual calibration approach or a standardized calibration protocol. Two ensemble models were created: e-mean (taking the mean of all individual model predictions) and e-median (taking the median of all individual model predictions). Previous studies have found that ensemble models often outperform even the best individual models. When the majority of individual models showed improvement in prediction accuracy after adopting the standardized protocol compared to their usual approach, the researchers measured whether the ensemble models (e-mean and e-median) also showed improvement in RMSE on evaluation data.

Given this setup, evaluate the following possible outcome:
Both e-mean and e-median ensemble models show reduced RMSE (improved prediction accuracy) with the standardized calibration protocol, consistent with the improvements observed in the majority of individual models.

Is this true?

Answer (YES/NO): NO